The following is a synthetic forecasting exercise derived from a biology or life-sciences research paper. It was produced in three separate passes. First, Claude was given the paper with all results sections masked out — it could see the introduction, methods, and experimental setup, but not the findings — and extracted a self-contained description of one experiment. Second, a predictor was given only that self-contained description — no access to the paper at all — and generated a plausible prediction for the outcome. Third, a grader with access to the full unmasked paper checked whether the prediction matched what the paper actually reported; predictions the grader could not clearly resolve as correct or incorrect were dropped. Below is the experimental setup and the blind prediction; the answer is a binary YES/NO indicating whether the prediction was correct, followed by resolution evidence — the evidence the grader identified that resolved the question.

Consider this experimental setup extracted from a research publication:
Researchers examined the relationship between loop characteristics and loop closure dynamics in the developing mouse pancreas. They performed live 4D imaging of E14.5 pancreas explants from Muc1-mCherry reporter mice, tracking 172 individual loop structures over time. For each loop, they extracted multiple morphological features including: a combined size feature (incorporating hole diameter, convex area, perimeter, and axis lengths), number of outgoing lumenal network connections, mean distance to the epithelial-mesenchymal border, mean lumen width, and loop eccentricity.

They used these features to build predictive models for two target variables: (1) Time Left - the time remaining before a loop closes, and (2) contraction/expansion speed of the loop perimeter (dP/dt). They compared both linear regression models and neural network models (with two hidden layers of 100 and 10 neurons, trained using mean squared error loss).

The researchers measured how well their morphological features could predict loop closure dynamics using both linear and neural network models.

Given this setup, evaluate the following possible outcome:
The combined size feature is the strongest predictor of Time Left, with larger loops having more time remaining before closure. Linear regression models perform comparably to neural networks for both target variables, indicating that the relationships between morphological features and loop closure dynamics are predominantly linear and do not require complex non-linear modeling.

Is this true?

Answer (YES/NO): YES